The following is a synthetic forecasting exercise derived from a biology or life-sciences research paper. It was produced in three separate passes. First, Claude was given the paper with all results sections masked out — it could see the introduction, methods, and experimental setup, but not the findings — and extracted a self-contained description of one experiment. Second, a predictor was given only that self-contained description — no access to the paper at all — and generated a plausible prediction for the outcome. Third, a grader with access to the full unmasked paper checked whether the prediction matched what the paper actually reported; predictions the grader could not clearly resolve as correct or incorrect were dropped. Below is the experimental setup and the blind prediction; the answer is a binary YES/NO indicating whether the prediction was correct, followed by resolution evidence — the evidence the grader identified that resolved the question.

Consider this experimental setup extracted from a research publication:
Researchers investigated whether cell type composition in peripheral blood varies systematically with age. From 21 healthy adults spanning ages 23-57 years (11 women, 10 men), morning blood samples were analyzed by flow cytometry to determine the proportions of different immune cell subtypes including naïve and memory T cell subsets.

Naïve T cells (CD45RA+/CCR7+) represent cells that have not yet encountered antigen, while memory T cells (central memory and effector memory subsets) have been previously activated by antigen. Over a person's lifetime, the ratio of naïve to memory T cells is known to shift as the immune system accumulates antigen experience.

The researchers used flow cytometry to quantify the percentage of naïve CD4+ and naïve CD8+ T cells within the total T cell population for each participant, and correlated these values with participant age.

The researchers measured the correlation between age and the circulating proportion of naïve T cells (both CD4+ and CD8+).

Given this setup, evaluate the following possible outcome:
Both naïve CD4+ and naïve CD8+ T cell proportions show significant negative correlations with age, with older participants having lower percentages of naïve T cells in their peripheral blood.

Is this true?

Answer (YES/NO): NO